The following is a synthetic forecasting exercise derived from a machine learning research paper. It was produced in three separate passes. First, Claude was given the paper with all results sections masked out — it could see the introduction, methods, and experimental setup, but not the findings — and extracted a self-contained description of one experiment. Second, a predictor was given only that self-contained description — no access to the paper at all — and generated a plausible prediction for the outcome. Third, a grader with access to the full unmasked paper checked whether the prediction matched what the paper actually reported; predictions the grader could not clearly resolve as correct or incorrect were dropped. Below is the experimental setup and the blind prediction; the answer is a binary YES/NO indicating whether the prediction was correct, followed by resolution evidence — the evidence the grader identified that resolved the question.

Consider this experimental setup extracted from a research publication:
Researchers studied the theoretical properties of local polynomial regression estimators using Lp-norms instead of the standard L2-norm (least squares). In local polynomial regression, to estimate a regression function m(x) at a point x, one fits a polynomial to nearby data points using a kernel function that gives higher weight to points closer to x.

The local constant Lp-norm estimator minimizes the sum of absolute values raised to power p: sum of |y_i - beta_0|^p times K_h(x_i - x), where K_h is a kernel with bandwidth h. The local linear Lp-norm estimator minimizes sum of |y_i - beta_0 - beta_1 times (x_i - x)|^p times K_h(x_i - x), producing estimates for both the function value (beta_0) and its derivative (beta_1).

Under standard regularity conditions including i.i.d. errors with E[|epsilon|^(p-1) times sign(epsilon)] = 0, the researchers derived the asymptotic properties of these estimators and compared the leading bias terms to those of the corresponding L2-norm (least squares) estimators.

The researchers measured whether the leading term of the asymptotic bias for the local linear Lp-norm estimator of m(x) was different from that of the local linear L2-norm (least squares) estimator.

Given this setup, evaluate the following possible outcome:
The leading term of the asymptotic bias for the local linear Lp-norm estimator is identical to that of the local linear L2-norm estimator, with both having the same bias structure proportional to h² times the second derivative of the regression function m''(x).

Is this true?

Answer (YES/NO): YES